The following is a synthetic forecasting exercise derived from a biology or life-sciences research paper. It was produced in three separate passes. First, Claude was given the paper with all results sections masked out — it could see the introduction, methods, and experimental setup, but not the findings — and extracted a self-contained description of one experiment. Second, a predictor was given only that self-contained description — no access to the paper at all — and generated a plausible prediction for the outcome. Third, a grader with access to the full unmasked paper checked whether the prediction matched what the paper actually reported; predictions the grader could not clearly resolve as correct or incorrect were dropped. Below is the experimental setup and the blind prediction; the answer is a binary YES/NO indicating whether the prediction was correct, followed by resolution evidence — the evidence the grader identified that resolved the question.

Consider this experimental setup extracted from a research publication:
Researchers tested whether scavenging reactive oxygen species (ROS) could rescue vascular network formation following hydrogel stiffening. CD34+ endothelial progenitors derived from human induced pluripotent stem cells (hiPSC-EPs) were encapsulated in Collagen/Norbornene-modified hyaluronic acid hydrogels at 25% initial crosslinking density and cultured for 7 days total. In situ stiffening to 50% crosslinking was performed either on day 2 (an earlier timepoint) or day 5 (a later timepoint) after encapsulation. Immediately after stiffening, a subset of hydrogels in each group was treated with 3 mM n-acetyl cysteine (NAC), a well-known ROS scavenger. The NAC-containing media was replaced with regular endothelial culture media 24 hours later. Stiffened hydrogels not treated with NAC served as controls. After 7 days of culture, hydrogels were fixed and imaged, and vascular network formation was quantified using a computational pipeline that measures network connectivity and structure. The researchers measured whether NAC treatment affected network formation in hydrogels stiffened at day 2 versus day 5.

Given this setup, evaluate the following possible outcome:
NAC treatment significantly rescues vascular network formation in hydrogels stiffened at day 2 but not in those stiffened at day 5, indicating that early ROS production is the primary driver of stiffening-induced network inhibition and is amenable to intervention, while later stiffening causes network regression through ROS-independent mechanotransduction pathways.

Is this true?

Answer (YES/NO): NO